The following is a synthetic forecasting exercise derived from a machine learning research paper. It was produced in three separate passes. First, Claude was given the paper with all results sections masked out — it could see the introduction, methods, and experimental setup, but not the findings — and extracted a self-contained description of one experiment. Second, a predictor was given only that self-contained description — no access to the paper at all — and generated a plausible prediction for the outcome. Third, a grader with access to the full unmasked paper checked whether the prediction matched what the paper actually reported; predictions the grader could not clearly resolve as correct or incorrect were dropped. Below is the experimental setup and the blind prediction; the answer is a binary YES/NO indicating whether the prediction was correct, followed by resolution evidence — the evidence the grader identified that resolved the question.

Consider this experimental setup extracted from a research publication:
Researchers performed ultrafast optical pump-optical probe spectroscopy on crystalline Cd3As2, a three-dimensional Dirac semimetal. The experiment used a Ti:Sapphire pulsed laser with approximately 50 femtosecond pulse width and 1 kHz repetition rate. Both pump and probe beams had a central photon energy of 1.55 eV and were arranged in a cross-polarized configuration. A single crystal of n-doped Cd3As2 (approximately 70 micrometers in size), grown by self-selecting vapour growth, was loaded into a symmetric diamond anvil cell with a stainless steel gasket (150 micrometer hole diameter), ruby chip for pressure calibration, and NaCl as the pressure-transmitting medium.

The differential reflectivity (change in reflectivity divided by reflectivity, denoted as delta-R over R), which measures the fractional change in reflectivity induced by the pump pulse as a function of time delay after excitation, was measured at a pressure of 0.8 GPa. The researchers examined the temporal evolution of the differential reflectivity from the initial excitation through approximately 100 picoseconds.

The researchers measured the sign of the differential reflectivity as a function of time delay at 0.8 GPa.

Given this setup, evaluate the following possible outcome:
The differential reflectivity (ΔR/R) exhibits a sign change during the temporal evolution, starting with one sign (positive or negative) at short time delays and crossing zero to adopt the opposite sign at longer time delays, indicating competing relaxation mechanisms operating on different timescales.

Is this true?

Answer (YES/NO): YES